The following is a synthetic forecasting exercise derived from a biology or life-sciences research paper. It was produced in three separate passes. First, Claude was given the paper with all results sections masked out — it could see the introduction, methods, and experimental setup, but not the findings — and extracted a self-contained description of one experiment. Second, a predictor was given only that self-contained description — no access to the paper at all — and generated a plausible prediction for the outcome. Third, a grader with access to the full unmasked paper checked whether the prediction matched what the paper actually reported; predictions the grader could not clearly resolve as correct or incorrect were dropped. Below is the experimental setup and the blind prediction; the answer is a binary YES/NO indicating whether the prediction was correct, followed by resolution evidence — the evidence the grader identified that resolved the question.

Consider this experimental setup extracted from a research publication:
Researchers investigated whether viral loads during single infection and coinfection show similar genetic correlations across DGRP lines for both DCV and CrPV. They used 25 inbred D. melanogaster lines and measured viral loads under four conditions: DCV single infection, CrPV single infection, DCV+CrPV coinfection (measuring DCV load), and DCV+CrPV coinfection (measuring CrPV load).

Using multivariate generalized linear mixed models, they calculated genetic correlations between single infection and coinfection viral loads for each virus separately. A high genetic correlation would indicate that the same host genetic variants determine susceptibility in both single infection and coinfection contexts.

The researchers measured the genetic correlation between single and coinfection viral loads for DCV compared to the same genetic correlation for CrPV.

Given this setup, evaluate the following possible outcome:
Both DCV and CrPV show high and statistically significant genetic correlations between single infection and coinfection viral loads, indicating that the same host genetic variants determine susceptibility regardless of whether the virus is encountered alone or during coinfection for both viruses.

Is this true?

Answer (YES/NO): YES